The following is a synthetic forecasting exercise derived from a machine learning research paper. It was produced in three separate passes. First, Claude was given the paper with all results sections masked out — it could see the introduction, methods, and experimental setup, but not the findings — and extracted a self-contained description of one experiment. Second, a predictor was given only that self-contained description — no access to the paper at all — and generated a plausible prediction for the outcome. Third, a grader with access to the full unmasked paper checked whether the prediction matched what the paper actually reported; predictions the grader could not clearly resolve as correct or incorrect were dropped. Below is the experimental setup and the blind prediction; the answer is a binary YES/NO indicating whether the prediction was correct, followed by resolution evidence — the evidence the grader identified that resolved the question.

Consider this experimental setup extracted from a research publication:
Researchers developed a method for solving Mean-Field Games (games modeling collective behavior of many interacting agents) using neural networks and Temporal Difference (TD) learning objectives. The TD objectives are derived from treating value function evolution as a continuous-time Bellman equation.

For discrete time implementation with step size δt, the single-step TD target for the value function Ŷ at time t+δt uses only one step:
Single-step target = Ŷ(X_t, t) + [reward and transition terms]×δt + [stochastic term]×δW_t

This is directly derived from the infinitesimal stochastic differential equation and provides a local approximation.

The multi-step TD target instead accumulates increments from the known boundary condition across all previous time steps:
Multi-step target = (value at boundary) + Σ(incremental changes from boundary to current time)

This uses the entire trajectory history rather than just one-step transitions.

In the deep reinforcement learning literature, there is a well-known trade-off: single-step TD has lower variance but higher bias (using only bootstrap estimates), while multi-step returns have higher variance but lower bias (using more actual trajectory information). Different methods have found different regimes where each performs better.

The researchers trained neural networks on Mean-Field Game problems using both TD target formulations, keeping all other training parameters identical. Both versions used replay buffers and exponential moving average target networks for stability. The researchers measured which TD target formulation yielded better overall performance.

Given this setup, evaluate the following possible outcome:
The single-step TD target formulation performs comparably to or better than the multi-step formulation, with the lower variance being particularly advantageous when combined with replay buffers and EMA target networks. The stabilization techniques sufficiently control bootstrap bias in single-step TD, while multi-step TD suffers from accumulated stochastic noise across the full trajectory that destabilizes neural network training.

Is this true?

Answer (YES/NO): NO